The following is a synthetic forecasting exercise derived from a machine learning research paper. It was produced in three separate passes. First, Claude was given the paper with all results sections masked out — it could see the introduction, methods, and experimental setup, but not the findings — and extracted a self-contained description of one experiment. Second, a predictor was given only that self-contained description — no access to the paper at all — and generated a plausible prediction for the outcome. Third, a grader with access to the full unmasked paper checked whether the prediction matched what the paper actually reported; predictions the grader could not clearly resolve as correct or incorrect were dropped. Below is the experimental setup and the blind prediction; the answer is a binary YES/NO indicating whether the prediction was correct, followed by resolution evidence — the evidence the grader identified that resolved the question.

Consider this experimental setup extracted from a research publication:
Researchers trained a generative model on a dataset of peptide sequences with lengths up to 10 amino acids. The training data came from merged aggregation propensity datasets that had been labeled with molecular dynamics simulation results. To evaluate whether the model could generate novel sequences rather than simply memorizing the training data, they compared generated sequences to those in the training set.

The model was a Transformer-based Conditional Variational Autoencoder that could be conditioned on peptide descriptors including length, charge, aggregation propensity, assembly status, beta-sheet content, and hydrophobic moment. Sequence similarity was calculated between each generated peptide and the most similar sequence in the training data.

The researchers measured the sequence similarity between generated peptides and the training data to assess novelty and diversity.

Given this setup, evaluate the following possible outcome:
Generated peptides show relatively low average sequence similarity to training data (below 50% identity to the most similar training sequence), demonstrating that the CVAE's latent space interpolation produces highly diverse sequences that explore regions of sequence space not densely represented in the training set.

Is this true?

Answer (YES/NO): NO